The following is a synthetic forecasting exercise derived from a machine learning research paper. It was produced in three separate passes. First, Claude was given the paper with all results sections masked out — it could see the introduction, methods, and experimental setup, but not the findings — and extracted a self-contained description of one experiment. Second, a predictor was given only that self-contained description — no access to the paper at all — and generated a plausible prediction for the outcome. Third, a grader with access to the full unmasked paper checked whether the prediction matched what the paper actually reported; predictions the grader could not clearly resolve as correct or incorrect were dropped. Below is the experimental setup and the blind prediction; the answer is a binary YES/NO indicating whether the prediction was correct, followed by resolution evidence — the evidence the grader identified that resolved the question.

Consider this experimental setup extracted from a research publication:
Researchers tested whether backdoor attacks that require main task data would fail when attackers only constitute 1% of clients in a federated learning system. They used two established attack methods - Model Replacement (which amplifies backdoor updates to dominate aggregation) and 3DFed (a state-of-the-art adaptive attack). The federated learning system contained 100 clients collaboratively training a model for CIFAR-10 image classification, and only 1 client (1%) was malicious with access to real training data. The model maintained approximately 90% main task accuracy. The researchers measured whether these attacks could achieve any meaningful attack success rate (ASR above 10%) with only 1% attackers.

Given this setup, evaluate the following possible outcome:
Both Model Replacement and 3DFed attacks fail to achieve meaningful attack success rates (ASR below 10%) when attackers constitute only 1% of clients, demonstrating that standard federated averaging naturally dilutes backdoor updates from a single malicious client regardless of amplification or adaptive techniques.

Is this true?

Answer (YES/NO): NO